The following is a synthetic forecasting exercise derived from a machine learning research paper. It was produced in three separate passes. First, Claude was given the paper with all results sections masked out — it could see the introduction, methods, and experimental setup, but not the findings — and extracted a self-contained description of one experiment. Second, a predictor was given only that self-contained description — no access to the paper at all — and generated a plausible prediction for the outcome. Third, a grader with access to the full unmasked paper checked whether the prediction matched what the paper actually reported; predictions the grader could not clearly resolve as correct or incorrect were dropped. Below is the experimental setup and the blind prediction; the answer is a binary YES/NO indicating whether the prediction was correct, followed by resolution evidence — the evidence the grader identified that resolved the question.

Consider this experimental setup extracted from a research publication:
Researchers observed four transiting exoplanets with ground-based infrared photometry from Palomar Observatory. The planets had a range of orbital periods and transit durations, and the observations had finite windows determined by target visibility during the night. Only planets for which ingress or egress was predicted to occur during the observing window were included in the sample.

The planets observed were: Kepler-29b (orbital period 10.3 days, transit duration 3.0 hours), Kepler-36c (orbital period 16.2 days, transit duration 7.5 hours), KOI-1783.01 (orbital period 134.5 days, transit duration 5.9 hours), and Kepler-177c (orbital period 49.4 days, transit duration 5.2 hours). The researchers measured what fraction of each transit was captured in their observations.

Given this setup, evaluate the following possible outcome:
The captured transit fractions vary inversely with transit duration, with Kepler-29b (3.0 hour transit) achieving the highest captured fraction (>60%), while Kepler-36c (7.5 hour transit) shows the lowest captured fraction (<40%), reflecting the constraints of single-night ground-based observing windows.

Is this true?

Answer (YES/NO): NO